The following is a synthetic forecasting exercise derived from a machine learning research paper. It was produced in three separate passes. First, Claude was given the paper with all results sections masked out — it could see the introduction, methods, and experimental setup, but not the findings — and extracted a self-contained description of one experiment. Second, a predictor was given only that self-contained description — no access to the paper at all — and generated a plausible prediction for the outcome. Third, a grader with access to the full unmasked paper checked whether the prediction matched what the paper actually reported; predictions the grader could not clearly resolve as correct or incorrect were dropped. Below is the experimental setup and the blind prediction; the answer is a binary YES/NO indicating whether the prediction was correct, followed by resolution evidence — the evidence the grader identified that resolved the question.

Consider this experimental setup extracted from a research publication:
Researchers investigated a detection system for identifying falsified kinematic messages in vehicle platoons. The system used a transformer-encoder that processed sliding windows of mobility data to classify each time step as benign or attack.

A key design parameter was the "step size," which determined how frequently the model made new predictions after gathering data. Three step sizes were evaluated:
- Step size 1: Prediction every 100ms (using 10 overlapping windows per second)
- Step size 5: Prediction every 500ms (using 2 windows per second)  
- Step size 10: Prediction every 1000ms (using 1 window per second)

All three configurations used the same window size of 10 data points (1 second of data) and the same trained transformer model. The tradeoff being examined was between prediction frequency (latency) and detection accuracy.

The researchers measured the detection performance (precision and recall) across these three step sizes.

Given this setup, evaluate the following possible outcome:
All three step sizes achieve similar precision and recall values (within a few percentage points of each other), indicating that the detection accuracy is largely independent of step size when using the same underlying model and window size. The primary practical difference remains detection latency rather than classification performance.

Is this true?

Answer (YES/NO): NO